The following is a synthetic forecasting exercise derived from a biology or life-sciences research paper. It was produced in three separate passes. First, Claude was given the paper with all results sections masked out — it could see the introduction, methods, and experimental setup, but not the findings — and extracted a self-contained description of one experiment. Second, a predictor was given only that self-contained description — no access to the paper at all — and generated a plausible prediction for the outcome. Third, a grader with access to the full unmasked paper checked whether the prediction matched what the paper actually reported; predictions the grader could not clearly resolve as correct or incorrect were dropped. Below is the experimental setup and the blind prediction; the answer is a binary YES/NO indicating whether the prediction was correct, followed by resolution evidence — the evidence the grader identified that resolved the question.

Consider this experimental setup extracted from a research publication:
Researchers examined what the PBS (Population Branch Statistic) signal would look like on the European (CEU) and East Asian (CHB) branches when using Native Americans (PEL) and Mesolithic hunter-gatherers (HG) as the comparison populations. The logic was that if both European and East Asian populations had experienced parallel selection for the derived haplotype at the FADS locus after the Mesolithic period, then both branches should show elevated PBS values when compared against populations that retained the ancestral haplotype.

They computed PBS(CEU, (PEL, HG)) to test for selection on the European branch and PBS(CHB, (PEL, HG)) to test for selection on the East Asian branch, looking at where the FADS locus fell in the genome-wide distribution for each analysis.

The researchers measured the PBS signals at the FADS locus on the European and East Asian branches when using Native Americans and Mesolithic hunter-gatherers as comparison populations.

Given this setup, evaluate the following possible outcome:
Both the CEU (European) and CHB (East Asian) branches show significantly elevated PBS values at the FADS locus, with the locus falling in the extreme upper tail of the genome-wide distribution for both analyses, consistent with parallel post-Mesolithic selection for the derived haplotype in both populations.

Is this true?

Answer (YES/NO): YES